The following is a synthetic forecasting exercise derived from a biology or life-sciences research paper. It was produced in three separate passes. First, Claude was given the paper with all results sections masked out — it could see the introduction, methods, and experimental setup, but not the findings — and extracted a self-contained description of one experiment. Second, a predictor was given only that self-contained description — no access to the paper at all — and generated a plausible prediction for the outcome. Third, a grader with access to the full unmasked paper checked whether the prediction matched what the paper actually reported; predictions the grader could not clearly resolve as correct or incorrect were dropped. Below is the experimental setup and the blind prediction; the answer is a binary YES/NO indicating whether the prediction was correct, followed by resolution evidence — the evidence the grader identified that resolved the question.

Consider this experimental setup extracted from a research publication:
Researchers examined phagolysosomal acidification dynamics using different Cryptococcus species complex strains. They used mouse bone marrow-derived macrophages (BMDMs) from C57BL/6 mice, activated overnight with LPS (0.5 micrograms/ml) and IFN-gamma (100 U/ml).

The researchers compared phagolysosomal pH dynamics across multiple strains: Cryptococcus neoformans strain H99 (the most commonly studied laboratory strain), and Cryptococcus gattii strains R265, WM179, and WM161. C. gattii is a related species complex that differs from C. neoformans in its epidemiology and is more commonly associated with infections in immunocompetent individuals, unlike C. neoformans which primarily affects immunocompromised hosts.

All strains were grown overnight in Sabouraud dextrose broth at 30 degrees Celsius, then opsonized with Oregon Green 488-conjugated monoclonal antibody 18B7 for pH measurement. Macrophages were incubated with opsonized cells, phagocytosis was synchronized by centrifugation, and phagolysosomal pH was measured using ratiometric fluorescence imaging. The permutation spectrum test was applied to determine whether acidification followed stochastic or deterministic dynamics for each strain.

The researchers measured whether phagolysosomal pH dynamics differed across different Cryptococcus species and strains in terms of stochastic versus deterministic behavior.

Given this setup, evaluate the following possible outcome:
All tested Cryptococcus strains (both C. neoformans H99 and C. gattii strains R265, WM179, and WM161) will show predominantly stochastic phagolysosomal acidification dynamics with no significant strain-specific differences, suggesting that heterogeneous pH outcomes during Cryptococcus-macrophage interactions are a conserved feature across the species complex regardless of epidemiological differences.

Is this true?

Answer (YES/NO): YES